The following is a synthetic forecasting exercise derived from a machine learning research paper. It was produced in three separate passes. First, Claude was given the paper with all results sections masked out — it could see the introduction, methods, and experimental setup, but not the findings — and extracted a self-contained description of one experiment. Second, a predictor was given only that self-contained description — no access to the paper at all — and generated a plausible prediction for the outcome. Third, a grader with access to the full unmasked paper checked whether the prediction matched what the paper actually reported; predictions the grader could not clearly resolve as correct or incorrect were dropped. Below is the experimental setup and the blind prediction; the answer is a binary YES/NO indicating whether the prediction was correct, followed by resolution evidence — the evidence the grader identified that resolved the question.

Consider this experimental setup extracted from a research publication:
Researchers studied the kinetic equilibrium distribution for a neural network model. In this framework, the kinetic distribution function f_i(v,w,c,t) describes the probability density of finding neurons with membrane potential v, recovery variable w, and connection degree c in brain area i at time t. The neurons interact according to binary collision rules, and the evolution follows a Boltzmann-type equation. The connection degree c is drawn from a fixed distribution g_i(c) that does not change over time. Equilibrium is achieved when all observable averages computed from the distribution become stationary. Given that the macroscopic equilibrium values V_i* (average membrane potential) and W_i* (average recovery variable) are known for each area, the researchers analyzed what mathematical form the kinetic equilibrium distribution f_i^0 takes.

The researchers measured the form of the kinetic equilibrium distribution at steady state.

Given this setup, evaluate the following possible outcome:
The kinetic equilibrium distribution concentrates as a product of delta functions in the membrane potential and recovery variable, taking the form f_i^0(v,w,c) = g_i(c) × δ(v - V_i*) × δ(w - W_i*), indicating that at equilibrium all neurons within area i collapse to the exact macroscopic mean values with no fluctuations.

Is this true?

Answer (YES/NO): YES